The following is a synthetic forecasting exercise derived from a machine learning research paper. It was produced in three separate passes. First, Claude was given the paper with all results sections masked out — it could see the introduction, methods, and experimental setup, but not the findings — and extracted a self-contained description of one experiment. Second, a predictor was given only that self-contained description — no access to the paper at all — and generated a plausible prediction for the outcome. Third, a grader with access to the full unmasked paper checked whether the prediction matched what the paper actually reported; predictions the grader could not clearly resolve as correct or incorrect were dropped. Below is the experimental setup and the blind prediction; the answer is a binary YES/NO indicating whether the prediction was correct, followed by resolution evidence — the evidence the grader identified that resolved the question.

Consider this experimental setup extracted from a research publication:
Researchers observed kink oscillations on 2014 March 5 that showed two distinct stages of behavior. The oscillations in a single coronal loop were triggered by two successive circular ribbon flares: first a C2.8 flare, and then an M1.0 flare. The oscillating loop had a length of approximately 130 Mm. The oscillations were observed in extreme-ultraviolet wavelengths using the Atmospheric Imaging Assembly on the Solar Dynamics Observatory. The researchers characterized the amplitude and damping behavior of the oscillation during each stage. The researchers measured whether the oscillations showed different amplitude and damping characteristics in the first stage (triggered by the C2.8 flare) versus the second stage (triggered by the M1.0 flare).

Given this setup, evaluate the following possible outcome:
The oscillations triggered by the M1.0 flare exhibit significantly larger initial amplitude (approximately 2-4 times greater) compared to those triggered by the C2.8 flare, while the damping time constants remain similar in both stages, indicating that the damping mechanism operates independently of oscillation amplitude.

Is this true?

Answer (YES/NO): NO